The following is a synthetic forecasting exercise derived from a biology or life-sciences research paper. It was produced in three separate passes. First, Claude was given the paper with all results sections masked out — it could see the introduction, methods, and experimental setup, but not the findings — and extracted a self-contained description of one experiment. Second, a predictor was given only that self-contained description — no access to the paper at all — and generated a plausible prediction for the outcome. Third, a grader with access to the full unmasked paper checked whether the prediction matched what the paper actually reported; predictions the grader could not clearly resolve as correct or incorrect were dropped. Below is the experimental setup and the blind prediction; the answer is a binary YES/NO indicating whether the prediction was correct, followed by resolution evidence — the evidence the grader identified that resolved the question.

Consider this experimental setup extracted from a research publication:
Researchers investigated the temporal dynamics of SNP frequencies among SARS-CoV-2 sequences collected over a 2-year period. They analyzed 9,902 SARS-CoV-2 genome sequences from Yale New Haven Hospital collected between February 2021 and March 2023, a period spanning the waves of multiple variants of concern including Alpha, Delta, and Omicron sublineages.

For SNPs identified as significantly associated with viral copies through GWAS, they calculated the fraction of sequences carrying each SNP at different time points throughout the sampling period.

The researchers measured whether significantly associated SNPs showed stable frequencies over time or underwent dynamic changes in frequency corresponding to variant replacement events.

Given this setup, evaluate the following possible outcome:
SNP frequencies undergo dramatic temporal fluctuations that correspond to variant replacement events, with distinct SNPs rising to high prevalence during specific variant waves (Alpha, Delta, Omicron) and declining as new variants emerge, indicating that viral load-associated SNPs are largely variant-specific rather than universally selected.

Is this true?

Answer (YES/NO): YES